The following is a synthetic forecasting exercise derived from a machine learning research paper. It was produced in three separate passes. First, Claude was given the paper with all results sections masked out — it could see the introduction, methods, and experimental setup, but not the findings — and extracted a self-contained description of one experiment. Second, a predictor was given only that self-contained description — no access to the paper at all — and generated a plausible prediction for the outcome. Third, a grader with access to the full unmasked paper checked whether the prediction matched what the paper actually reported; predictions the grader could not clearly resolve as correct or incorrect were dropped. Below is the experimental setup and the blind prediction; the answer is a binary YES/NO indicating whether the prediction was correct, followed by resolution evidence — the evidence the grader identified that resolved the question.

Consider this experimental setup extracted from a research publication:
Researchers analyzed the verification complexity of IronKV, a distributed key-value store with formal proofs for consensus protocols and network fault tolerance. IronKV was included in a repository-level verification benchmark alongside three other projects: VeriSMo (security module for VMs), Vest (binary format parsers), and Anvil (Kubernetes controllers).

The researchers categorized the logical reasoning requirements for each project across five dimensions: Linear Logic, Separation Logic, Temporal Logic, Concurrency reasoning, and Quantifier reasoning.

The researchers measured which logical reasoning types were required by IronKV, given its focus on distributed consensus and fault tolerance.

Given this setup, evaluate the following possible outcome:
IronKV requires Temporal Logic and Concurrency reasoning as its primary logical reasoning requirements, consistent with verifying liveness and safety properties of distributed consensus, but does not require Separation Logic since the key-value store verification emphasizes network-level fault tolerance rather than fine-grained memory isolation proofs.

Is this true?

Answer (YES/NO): NO